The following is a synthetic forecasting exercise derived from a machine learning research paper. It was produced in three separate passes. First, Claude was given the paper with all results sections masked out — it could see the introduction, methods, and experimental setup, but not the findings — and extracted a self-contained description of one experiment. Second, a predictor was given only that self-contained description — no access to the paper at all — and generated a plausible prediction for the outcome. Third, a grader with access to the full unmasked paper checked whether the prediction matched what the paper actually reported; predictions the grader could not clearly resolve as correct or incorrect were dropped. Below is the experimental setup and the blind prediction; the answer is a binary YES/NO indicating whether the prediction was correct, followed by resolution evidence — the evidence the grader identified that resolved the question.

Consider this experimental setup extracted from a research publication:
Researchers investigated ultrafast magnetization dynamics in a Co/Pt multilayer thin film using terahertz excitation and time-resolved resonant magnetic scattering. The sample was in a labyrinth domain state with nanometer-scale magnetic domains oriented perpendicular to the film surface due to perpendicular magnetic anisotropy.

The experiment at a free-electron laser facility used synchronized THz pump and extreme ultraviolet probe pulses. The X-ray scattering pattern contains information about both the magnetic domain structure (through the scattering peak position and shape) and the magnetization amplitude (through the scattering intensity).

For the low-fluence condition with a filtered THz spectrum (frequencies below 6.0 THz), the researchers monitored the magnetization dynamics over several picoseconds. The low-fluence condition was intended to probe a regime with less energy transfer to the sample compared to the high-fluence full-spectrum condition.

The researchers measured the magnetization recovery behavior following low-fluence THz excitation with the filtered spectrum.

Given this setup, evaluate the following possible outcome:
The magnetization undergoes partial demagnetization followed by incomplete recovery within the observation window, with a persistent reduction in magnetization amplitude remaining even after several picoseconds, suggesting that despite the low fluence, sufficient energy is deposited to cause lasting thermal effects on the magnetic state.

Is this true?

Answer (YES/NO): NO